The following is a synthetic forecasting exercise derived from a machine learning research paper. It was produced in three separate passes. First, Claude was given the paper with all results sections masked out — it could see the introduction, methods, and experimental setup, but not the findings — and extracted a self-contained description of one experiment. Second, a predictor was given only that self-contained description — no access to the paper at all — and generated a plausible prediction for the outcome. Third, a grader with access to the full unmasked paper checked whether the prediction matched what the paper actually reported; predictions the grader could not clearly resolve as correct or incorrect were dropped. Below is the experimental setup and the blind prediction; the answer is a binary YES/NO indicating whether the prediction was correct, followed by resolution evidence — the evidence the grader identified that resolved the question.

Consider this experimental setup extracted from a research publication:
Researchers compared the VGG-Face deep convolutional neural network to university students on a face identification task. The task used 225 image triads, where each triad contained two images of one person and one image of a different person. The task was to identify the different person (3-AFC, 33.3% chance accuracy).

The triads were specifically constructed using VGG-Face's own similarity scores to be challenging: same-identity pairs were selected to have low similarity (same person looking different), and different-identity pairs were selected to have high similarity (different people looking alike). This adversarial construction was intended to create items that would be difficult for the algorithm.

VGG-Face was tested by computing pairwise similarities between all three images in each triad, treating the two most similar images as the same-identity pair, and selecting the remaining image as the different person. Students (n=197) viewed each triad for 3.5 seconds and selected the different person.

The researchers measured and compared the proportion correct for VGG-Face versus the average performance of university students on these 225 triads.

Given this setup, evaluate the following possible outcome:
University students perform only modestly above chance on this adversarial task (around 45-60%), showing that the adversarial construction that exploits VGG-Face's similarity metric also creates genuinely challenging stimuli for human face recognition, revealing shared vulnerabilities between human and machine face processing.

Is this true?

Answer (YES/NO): NO